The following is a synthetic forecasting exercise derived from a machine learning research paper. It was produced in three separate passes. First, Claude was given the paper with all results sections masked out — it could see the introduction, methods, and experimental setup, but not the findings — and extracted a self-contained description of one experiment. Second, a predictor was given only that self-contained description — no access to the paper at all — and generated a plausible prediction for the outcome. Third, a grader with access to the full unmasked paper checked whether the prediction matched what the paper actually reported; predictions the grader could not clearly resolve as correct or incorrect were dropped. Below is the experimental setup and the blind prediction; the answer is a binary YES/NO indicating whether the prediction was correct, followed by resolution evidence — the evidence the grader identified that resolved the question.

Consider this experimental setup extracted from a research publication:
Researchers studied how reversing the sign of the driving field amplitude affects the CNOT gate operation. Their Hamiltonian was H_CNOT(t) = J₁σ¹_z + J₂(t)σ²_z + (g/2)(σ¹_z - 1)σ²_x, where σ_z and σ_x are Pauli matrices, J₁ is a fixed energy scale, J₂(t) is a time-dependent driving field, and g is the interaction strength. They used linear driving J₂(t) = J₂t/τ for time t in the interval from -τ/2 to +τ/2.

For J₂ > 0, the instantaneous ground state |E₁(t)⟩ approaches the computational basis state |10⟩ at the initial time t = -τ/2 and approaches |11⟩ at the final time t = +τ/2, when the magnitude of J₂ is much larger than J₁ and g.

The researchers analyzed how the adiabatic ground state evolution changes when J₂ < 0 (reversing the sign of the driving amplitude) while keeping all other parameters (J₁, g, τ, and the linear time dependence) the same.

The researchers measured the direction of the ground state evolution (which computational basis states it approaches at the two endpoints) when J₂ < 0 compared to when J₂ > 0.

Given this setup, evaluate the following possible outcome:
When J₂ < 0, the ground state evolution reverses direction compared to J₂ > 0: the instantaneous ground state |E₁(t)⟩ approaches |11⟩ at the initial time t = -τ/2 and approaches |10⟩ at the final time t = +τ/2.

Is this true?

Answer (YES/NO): YES